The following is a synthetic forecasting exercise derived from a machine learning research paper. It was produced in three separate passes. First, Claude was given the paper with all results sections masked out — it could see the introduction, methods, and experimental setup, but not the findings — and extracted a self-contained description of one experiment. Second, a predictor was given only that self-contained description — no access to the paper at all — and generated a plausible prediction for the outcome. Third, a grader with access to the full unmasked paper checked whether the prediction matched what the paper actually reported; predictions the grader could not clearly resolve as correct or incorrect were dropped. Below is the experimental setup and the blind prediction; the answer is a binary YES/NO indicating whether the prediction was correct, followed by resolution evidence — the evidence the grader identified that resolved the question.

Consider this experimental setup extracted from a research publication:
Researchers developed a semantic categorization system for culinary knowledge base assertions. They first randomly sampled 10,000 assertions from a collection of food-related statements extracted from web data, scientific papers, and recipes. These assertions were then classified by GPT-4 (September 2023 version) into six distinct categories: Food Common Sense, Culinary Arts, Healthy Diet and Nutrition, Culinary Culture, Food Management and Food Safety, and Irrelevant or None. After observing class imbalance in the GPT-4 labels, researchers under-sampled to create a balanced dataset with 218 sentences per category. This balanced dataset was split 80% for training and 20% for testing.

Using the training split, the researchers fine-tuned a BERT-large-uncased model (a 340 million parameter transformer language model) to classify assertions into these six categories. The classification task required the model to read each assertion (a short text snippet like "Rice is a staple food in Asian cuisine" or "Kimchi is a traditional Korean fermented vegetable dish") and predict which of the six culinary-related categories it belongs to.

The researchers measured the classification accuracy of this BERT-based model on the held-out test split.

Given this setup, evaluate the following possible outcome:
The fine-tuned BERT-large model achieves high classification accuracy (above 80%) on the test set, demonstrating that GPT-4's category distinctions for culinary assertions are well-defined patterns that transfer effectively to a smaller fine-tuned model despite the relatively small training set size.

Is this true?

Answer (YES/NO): NO